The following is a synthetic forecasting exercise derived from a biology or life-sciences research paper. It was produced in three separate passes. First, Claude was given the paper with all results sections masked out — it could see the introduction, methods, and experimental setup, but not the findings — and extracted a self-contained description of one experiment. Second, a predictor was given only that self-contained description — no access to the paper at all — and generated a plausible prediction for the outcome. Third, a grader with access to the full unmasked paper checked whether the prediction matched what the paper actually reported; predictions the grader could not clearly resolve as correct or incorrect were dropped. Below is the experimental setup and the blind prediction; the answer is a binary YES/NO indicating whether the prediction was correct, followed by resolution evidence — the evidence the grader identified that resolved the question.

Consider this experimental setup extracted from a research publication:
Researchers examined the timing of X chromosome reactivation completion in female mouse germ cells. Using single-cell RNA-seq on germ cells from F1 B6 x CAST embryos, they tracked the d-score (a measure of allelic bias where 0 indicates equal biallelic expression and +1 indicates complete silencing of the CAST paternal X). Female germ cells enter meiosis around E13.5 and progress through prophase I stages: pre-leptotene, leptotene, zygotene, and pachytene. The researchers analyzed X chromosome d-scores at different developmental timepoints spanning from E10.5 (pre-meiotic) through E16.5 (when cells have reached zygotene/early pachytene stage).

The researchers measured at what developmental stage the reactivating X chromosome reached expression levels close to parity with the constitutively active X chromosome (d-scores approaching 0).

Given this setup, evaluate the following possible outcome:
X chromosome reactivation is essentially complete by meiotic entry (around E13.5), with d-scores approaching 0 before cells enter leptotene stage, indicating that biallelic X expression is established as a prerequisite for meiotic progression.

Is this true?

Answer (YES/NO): NO